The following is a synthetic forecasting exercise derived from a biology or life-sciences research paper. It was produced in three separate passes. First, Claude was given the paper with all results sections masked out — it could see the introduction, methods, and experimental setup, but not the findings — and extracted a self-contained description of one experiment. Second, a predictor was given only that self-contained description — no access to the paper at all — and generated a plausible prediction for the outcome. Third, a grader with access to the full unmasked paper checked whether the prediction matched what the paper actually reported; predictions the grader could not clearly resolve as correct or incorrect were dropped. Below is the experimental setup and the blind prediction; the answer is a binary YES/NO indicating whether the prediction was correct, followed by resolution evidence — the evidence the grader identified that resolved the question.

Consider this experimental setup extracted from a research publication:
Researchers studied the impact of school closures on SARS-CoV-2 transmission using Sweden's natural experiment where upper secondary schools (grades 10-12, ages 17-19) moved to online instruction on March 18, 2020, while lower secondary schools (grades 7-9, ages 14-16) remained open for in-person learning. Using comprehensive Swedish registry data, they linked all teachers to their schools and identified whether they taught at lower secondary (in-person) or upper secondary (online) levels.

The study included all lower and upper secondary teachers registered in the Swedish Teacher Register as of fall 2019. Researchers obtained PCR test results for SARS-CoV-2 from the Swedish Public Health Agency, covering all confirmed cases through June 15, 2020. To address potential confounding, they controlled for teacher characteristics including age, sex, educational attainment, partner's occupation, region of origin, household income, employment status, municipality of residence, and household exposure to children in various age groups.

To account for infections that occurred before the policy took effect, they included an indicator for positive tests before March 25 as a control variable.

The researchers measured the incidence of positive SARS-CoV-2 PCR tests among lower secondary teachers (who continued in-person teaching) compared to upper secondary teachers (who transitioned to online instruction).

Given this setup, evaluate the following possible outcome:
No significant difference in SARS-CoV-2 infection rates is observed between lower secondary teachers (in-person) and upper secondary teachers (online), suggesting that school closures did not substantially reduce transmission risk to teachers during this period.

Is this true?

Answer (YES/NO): NO